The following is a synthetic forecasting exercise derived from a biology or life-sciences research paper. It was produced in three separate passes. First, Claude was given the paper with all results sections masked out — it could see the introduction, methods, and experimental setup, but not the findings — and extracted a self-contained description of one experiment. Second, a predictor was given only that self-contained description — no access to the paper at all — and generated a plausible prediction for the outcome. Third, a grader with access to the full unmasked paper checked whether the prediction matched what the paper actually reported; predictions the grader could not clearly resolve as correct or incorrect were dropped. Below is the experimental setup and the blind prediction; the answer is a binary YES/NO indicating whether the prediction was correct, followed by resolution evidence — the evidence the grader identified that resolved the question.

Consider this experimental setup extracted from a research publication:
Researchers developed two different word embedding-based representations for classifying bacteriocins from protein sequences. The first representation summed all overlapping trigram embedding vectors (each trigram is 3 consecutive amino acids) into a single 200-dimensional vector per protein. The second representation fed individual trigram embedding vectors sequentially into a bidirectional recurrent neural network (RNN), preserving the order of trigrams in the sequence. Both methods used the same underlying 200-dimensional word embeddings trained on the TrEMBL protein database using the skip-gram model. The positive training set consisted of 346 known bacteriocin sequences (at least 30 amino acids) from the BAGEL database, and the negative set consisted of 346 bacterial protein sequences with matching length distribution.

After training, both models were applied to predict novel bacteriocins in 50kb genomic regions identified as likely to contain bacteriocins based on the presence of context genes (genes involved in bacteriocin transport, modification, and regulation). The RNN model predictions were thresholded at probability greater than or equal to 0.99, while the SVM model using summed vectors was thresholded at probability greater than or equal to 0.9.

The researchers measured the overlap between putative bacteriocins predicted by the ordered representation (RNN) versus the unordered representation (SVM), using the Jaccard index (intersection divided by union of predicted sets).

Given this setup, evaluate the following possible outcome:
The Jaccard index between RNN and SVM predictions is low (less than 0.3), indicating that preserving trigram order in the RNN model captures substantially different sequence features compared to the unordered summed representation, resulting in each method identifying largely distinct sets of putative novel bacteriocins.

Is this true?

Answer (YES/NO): YES